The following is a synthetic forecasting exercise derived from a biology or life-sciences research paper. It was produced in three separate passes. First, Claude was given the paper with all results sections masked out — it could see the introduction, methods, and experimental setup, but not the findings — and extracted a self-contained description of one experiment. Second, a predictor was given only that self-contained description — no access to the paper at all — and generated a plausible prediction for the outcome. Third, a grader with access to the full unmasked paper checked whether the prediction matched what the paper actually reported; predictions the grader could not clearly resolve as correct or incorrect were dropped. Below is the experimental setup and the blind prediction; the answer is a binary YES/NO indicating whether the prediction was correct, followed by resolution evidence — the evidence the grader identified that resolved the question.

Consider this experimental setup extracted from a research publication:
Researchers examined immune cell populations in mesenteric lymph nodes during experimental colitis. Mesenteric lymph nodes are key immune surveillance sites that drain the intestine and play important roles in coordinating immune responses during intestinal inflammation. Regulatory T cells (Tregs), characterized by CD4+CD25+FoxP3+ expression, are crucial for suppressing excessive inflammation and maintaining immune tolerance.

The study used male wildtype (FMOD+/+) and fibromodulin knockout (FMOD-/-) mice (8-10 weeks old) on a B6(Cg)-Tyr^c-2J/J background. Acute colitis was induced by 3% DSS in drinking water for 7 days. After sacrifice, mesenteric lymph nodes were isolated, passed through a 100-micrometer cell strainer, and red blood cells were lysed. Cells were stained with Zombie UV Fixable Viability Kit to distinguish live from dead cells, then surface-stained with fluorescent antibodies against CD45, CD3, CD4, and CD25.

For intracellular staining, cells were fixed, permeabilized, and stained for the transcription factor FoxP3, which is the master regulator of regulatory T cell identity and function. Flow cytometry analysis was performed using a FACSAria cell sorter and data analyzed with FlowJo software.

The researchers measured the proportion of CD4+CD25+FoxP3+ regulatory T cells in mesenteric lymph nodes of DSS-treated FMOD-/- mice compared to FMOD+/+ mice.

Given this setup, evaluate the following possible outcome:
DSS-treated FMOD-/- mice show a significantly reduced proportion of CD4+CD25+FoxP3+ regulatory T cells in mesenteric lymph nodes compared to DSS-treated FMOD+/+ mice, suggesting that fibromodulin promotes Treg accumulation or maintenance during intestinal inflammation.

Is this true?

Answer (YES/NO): YES